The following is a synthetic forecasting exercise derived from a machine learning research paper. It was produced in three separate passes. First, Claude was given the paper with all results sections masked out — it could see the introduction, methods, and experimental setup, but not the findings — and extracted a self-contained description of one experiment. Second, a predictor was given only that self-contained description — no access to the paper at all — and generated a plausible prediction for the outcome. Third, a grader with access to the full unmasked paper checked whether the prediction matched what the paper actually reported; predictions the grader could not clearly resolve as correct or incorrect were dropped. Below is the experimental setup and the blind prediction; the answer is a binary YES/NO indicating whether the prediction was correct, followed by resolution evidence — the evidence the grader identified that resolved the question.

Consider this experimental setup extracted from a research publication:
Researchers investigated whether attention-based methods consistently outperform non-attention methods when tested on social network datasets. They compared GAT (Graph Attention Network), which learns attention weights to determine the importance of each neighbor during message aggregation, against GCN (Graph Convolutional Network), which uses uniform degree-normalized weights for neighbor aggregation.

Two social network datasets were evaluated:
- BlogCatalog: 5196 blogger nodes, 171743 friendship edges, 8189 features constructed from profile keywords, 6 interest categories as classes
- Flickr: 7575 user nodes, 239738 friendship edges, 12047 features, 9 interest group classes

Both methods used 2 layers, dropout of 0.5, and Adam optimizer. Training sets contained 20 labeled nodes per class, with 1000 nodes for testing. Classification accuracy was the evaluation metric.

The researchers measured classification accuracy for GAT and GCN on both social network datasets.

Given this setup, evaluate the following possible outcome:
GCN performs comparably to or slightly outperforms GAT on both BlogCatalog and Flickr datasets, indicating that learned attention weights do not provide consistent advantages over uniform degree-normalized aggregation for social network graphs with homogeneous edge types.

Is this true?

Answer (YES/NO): NO